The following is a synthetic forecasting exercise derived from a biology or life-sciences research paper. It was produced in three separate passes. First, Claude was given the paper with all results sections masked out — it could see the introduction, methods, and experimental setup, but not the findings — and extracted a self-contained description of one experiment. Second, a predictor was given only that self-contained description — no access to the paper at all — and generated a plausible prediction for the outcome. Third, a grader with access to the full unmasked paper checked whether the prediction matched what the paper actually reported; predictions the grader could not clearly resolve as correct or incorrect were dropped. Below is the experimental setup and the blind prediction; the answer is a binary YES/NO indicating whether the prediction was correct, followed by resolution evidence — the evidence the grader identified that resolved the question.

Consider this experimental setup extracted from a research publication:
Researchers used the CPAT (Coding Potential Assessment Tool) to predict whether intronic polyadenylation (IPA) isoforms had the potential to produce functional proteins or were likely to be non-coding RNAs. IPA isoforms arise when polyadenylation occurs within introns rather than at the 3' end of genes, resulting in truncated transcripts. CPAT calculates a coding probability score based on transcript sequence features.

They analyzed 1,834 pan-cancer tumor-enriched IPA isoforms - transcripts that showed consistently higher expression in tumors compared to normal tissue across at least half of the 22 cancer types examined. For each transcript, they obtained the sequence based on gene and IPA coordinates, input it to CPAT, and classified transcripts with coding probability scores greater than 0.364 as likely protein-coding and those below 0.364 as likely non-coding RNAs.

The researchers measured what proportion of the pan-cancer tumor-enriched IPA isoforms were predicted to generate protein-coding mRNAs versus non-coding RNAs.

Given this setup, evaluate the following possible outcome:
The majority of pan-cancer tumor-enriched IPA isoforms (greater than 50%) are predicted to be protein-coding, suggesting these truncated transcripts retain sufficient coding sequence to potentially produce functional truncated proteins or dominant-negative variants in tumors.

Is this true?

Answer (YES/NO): NO